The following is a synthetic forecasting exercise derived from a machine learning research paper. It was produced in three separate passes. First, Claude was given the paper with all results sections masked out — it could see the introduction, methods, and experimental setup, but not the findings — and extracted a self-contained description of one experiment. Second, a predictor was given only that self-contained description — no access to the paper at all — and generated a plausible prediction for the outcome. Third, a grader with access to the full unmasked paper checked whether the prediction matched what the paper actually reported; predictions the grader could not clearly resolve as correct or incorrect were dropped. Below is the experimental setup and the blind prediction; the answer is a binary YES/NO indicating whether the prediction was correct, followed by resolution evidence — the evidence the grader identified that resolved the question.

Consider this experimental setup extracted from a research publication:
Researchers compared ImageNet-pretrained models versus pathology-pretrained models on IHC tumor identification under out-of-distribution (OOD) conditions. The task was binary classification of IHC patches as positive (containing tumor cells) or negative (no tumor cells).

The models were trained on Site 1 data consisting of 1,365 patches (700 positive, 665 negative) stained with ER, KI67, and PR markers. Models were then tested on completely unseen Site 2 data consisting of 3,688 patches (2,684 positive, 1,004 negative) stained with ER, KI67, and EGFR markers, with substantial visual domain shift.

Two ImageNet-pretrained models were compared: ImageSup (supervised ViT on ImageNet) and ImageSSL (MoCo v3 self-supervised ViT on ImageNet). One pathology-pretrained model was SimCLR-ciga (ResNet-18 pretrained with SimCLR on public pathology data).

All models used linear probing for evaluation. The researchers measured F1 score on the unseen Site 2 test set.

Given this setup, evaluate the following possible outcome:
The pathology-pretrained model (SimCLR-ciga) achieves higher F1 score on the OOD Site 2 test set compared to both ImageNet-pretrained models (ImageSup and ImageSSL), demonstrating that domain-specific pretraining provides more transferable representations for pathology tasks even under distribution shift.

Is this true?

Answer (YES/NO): YES